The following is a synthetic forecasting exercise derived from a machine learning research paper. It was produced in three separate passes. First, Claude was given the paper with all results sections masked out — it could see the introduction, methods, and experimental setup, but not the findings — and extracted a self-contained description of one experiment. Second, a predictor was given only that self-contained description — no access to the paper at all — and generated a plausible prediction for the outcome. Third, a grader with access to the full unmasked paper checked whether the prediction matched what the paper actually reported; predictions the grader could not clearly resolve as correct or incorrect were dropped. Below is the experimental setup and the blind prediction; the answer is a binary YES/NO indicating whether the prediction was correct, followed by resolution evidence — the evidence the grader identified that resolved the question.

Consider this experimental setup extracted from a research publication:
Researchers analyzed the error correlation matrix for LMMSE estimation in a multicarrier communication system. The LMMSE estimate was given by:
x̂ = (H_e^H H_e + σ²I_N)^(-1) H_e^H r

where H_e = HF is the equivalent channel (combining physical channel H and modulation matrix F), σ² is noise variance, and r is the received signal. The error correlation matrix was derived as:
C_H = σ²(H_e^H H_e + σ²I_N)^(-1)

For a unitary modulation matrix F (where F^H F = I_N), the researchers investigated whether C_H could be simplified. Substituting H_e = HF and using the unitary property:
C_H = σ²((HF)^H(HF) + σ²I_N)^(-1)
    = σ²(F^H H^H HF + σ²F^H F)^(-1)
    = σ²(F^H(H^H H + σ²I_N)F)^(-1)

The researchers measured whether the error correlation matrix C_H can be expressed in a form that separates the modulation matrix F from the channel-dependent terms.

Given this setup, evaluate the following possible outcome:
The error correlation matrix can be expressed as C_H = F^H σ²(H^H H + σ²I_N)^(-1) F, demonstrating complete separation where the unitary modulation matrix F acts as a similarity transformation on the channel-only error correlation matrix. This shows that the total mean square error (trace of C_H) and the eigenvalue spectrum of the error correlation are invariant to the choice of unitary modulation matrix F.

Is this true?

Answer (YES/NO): YES